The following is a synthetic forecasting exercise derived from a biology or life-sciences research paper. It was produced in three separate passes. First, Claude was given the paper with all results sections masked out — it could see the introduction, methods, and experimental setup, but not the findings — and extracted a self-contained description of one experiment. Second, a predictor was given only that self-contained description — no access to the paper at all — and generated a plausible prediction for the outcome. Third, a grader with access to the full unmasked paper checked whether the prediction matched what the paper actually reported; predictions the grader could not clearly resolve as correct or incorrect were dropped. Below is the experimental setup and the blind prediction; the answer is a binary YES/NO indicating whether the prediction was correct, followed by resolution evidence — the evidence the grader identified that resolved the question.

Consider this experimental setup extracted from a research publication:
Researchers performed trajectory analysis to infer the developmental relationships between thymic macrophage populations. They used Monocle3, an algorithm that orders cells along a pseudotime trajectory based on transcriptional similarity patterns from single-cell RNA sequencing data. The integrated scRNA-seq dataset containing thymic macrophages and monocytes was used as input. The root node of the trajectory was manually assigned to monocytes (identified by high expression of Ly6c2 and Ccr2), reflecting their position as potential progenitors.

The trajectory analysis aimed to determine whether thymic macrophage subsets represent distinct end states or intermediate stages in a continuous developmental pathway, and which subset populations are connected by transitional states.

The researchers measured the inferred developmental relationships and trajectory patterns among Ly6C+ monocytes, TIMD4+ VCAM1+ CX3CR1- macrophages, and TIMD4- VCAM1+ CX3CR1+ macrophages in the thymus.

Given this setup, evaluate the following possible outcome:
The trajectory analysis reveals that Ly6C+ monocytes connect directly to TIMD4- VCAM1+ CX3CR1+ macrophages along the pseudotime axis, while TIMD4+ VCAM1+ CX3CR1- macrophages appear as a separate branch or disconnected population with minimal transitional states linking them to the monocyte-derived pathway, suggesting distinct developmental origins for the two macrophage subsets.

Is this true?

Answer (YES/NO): NO